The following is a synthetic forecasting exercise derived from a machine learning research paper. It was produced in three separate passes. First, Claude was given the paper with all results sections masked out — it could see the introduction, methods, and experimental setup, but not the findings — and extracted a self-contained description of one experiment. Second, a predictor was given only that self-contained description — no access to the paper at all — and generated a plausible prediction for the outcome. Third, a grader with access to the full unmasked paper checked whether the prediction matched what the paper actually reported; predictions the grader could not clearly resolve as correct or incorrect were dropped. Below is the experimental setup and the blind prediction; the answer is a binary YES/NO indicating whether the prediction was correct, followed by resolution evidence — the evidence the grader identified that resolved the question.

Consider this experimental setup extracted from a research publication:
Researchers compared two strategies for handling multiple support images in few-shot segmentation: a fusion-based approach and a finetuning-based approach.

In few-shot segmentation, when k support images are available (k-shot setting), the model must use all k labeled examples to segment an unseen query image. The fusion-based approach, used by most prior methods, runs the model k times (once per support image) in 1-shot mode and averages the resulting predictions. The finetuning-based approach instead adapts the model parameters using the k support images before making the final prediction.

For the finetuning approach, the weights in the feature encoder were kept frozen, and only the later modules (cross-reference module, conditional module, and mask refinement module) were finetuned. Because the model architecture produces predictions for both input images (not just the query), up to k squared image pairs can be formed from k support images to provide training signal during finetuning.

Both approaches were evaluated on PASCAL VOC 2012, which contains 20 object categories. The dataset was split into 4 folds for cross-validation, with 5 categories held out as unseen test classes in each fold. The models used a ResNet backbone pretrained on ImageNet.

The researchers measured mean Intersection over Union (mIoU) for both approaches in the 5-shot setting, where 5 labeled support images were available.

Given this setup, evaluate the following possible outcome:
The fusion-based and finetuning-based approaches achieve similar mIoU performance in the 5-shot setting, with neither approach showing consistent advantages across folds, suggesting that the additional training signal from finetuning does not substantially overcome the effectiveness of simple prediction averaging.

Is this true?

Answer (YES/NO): NO